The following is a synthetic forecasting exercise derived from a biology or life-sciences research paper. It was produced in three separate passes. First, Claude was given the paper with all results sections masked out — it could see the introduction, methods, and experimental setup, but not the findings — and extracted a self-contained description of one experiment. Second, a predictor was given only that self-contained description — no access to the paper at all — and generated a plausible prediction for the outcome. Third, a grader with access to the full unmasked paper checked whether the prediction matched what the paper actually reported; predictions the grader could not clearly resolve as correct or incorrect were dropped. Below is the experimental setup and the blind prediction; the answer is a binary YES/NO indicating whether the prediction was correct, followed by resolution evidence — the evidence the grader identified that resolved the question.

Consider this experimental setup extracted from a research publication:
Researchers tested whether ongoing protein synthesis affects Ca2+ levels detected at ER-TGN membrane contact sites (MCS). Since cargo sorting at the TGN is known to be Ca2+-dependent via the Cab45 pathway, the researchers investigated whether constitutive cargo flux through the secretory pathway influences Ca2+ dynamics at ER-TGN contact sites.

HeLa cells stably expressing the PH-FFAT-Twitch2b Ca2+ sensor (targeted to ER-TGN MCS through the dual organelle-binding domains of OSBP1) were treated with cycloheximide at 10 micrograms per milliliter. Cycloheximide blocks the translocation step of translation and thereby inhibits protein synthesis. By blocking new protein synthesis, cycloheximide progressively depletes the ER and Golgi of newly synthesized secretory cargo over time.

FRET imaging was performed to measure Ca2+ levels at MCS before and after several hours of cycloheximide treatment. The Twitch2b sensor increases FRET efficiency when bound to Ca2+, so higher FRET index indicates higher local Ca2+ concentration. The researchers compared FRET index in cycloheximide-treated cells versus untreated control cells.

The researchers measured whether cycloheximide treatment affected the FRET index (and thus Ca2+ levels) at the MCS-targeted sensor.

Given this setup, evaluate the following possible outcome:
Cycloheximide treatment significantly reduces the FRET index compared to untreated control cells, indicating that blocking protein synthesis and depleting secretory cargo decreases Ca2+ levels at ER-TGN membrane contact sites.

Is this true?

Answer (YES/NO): YES